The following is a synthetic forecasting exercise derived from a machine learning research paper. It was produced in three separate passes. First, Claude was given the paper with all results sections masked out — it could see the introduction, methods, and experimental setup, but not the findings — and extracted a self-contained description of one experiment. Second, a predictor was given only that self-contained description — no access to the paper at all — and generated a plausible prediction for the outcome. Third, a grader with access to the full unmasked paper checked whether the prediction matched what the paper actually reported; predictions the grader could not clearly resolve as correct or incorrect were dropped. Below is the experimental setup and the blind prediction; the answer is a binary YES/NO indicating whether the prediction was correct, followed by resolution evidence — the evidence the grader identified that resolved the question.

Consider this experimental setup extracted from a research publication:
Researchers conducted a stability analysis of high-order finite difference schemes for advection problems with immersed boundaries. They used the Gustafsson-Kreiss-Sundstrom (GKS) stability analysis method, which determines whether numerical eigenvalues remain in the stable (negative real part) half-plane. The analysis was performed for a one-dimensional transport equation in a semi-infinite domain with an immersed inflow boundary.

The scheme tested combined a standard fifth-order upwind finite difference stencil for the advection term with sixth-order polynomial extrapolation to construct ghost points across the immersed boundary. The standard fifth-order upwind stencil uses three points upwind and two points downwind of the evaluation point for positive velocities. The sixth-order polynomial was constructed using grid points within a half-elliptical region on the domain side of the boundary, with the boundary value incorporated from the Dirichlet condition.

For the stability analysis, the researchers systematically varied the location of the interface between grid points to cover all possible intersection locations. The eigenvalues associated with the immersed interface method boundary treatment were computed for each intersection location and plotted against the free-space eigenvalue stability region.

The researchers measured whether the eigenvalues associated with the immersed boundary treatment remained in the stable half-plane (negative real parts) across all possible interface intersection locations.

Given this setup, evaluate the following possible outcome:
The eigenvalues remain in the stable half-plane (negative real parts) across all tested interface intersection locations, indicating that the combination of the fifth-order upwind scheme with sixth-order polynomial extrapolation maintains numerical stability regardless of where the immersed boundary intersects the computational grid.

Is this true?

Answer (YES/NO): NO